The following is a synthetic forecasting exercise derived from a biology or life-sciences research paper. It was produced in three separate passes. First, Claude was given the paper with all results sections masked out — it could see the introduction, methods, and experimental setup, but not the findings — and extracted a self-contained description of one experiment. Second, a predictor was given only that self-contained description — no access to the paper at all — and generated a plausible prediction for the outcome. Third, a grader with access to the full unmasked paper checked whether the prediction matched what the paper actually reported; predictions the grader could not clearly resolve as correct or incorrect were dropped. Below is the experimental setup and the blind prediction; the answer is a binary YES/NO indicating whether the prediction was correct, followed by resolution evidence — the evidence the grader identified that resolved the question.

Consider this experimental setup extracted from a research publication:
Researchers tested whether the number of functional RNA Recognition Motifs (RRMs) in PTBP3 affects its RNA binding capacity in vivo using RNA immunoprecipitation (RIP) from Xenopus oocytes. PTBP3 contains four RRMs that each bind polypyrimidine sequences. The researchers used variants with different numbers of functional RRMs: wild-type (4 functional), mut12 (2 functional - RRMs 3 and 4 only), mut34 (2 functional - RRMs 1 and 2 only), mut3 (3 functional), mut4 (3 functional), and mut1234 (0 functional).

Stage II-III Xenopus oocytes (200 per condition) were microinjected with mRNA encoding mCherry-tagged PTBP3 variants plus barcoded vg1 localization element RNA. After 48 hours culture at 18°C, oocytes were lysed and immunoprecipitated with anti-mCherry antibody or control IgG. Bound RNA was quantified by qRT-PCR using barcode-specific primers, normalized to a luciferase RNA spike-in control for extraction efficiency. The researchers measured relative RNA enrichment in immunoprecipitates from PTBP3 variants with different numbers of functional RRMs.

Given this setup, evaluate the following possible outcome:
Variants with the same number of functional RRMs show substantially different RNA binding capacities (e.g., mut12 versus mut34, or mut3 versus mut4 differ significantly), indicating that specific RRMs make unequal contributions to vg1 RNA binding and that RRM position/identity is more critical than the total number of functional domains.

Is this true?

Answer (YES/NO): NO